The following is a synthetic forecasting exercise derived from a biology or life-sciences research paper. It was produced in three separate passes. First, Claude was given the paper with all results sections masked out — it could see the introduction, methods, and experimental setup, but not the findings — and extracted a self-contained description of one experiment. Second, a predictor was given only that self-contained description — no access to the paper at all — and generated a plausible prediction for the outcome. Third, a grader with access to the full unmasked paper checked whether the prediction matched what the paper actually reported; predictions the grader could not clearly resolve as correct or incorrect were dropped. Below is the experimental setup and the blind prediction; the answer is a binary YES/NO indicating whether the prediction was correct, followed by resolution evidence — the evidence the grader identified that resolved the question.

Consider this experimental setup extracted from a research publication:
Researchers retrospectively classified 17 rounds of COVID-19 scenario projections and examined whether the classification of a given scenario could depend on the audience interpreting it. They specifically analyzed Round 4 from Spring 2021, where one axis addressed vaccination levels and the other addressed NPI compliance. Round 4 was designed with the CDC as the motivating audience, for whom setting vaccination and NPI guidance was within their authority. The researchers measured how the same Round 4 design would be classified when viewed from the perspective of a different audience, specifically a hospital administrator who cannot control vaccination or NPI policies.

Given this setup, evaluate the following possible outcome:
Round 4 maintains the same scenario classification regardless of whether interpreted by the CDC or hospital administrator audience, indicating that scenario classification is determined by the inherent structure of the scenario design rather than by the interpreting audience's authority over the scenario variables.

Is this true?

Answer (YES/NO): NO